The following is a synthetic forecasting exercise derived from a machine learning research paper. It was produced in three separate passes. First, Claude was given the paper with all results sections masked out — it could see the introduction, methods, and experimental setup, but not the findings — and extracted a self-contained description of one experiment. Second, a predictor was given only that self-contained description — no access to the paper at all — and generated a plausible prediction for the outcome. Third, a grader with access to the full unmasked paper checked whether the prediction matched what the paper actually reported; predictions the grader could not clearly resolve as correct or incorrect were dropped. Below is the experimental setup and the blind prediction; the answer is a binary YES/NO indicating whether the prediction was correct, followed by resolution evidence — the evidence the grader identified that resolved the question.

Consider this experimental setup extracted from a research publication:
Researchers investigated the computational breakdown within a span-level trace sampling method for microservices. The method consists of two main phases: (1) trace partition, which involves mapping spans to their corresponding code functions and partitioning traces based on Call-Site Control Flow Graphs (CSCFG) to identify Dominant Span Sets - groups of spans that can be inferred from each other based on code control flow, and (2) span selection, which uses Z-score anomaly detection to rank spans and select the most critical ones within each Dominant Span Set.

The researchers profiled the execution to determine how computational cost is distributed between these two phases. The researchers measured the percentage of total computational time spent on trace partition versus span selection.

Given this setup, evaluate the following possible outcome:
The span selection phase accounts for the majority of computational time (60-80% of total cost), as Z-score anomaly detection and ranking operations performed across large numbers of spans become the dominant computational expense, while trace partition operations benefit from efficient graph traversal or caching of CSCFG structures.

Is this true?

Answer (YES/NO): NO